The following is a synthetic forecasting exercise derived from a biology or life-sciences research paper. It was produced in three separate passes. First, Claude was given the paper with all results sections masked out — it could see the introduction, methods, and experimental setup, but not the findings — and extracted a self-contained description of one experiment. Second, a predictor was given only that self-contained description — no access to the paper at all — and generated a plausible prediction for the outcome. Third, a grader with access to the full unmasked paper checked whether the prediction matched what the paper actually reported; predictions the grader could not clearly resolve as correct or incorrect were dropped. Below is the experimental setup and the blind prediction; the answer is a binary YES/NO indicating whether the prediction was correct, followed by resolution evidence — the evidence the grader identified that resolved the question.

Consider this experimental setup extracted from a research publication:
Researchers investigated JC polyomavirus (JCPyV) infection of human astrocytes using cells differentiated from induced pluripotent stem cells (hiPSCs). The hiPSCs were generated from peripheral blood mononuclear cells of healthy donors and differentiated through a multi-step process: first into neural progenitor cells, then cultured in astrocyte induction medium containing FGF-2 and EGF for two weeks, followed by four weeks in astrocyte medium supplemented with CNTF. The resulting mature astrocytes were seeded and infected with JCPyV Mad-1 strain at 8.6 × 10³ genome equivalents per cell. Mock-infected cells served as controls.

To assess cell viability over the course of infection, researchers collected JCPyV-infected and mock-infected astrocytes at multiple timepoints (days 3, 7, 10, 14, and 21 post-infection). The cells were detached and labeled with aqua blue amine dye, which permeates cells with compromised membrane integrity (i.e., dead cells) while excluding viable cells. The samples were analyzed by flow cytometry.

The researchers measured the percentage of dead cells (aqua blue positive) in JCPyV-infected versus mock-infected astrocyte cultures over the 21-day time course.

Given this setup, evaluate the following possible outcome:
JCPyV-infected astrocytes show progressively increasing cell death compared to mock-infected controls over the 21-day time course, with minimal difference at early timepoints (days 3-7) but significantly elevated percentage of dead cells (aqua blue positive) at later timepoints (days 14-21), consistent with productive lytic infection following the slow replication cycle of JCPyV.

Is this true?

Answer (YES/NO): NO